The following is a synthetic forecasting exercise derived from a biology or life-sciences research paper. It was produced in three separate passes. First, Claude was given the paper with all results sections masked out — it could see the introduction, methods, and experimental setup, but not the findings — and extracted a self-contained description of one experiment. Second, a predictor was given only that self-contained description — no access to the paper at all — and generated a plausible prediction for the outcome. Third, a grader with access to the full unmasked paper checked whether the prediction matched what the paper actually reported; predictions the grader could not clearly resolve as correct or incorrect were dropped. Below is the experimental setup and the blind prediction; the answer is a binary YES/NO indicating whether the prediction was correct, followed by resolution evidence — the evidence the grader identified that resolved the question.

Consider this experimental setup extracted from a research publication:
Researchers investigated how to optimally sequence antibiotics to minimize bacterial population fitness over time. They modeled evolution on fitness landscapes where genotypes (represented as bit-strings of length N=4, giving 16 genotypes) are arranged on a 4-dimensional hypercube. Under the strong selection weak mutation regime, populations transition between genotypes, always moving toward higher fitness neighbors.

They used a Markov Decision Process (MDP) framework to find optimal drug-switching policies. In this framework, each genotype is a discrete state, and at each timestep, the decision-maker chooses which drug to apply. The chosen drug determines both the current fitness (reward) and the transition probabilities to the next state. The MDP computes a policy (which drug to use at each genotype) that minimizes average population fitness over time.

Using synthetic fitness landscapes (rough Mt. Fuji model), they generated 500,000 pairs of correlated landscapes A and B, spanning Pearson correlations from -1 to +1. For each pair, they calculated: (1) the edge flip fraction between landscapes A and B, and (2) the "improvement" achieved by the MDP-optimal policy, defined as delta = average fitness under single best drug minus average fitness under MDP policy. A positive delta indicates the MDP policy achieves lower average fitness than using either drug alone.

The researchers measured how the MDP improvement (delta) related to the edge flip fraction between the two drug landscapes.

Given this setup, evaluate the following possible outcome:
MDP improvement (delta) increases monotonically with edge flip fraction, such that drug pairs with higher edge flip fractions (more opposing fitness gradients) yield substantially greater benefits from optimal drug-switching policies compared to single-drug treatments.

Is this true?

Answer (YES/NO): YES